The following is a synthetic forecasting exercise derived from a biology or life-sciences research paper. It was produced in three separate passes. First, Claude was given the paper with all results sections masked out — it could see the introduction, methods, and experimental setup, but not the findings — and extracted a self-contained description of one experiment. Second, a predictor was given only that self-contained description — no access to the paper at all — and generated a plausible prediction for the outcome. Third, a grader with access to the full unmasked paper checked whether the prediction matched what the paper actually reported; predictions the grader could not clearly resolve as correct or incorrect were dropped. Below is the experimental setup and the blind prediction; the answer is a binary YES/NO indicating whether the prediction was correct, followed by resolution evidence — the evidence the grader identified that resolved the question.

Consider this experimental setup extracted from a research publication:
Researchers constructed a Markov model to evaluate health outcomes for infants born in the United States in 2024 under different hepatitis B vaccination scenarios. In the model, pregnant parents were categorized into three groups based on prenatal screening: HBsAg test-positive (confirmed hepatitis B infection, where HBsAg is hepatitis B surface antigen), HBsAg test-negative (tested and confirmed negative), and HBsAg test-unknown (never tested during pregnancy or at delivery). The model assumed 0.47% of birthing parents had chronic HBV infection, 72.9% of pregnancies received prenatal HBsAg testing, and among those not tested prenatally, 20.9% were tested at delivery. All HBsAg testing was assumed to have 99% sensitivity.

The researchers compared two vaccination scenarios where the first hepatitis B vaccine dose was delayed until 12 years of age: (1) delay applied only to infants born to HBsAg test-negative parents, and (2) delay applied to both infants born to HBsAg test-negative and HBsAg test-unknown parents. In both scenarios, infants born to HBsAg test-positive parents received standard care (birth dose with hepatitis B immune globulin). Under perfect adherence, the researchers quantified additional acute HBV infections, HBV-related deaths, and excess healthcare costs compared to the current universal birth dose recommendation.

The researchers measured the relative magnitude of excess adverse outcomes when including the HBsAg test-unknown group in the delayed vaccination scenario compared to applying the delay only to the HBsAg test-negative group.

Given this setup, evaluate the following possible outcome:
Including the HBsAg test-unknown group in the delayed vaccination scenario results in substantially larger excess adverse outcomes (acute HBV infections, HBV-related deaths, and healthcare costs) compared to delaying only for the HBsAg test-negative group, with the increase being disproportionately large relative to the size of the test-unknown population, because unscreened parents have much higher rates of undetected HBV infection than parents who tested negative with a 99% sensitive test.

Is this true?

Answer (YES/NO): YES